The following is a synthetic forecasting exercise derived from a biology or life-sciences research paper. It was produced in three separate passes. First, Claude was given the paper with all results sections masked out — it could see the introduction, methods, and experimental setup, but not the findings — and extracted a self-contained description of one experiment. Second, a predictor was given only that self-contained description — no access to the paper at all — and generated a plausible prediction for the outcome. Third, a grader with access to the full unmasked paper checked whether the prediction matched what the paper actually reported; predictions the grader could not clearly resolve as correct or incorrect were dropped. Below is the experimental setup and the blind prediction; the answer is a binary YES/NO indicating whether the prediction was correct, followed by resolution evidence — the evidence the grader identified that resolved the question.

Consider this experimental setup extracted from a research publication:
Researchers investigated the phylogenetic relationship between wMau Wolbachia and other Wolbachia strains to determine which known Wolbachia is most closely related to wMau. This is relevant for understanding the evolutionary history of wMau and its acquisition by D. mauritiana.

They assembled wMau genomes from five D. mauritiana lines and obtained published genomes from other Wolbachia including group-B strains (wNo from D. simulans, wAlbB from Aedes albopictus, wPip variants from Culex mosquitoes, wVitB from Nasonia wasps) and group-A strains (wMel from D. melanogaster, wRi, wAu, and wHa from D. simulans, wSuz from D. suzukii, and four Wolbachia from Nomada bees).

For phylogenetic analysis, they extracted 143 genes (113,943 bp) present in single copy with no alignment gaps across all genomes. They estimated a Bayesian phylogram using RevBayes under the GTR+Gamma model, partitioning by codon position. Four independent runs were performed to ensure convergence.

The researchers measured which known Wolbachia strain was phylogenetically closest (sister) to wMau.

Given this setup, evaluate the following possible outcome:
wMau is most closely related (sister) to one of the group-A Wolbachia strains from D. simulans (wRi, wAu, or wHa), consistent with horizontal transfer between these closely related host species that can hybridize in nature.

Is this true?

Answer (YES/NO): NO